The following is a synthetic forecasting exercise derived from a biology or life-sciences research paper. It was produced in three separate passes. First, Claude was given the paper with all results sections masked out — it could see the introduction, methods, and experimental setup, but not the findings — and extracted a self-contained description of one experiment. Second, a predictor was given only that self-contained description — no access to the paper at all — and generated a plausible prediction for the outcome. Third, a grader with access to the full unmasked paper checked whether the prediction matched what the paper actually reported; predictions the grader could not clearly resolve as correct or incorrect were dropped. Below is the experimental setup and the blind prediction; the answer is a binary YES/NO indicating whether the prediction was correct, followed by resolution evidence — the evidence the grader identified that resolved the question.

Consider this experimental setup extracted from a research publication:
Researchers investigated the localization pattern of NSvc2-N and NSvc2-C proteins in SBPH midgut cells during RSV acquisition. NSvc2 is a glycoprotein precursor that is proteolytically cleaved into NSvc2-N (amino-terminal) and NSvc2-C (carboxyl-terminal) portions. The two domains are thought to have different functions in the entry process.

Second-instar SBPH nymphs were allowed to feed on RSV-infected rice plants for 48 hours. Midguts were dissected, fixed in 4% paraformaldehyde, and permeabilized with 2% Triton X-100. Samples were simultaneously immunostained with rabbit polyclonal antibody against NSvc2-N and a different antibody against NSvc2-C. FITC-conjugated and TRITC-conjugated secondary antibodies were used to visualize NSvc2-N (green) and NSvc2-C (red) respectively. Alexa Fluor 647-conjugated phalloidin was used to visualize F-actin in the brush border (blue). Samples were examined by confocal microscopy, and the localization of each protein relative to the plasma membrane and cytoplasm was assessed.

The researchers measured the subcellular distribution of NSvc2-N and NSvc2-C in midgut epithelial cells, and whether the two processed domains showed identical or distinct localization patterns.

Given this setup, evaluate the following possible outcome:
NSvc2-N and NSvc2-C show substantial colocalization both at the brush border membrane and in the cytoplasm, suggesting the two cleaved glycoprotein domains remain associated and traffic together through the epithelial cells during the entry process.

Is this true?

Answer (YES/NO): NO